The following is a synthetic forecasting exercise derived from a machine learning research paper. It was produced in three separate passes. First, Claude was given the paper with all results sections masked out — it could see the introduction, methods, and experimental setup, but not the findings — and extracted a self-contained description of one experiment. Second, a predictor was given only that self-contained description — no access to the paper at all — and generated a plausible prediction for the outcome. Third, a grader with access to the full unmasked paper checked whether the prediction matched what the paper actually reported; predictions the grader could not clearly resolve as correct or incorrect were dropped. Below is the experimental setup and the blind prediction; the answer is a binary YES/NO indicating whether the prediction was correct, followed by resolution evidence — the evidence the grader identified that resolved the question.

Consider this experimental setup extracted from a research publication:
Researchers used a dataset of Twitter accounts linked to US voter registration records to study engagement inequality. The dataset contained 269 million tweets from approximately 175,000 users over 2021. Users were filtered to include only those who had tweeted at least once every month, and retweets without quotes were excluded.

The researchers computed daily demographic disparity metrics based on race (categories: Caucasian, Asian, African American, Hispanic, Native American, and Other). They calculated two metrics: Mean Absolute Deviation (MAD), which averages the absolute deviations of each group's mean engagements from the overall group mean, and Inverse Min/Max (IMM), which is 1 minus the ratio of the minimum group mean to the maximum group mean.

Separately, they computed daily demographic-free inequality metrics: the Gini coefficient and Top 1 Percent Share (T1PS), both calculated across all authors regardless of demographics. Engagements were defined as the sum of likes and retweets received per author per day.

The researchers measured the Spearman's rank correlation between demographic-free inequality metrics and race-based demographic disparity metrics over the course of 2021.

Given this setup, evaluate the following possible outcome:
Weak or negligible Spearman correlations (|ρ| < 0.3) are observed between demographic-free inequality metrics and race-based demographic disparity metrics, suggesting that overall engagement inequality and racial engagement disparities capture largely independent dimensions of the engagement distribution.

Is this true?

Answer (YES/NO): NO